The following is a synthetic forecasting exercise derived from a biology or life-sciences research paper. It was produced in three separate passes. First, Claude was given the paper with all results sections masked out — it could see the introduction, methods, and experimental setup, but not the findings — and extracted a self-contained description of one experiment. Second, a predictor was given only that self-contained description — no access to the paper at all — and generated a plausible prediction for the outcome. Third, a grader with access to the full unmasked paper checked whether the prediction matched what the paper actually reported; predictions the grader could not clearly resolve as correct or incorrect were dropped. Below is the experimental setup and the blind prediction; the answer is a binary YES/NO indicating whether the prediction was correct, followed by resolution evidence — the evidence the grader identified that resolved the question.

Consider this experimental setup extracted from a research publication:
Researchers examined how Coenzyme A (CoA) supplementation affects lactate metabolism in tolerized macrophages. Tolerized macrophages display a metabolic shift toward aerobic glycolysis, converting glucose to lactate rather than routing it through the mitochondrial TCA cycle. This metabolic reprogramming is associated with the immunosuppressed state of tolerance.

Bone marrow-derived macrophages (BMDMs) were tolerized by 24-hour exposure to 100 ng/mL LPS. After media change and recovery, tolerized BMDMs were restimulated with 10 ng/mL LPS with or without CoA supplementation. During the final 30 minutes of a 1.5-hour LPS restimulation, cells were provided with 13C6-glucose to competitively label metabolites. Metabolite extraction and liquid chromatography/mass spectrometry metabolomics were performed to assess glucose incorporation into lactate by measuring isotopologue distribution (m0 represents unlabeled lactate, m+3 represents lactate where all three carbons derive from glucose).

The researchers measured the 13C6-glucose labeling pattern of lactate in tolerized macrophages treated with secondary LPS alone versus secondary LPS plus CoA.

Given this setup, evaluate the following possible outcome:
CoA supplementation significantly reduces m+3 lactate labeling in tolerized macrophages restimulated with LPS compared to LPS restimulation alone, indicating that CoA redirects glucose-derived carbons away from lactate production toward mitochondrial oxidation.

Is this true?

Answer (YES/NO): YES